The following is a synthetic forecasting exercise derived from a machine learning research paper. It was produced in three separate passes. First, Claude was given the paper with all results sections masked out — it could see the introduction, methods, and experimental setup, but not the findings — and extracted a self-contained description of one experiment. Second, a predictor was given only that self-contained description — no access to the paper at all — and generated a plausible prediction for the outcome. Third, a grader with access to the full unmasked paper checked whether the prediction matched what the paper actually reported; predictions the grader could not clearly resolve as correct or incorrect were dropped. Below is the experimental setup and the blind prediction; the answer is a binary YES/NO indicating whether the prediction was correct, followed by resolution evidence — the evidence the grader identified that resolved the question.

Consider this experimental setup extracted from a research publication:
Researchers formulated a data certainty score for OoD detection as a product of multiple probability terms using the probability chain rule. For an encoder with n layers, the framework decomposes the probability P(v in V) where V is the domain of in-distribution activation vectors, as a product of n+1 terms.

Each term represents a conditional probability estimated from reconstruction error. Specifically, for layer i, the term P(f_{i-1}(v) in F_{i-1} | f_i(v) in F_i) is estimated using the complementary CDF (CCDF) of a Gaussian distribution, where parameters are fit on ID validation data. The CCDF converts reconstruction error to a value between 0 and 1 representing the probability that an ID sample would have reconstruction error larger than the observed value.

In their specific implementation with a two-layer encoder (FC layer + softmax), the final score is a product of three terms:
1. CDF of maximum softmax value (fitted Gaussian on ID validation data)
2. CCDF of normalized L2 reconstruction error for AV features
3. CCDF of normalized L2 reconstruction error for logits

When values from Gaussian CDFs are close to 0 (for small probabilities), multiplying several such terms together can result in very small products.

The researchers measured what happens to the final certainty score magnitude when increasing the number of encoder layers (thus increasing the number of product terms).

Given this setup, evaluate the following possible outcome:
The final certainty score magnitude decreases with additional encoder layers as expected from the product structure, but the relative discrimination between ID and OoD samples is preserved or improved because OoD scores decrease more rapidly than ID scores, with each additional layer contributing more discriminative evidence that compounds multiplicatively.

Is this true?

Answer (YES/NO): NO